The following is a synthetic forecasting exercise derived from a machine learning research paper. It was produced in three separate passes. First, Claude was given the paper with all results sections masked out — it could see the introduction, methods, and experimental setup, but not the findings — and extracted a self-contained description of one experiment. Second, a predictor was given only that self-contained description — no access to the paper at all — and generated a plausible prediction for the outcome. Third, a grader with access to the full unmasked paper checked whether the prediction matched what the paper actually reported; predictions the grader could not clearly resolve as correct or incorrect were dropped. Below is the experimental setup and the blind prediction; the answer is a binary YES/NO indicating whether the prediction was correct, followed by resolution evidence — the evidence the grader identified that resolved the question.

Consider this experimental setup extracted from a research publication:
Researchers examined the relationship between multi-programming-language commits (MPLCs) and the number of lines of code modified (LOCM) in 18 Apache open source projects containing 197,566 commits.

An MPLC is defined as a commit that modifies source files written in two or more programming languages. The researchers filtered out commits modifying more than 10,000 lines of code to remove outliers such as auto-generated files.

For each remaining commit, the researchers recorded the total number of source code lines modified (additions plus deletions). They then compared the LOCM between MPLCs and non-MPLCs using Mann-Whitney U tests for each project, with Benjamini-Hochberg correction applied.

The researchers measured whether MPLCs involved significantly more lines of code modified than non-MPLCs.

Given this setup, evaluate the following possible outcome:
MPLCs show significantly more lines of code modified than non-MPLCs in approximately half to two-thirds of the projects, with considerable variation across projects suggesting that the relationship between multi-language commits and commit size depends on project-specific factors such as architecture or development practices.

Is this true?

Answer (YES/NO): NO